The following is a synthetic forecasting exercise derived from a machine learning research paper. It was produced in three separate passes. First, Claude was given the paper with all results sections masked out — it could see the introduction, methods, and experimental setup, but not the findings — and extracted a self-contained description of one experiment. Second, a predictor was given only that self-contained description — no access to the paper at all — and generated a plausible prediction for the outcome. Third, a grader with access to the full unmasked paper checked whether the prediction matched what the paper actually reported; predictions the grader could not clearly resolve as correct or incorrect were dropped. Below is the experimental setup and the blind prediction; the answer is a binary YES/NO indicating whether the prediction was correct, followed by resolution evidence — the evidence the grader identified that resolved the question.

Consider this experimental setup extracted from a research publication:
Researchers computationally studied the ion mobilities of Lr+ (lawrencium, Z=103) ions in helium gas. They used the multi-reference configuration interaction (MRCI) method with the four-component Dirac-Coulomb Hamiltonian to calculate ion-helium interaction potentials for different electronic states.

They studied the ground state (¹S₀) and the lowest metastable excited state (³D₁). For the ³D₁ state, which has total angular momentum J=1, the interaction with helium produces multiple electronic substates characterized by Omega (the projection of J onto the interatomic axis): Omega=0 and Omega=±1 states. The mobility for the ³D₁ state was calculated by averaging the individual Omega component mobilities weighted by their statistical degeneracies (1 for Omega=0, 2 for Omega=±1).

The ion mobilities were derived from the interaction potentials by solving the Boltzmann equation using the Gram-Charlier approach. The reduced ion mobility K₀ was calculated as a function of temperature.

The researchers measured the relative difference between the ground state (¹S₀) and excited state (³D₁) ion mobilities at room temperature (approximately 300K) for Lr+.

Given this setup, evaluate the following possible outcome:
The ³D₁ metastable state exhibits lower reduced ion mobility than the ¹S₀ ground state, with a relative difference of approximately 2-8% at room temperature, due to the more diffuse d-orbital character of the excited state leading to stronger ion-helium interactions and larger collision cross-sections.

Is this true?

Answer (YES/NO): NO